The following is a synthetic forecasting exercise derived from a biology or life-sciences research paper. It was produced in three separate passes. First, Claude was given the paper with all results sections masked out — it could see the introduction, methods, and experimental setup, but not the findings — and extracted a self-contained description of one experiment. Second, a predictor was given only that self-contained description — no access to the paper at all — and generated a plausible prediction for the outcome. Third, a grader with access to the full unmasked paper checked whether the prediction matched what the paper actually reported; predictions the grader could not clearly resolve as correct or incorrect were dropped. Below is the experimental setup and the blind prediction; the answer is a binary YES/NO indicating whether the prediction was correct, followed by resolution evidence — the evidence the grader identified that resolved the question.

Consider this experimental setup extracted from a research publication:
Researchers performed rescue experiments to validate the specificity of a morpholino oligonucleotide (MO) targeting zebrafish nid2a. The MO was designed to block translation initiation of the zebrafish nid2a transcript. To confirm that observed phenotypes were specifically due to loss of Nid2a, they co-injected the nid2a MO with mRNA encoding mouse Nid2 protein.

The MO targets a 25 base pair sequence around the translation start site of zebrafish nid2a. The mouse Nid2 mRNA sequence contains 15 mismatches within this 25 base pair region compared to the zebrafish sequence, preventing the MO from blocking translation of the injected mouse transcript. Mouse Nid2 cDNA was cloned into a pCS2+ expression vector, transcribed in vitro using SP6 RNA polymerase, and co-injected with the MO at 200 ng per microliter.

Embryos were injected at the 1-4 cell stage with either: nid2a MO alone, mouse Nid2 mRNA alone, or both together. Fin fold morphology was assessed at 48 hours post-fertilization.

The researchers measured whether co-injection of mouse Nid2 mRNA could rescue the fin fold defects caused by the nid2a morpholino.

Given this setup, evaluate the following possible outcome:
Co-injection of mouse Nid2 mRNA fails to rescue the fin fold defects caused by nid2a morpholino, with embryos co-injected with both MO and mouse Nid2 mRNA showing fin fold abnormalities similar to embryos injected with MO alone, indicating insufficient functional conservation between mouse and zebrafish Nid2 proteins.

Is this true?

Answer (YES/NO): NO